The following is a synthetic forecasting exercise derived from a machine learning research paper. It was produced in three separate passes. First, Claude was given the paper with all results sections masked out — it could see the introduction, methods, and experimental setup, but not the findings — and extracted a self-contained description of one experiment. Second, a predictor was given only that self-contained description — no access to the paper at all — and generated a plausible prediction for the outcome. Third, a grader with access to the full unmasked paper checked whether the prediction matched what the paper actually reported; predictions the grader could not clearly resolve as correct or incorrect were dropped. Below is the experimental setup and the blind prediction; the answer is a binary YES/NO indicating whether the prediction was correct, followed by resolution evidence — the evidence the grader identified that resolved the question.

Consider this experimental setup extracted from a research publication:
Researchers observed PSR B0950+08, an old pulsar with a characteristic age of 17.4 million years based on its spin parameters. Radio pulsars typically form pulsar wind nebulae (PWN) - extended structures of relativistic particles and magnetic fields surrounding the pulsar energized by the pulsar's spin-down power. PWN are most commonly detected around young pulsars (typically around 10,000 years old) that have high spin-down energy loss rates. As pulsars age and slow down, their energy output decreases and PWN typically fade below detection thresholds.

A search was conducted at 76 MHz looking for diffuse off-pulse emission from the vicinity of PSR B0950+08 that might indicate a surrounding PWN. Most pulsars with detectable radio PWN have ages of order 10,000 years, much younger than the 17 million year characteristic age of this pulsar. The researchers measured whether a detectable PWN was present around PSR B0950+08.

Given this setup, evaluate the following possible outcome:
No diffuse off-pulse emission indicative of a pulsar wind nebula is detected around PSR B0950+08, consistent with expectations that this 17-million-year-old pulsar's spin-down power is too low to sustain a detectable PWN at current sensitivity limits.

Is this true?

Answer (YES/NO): NO